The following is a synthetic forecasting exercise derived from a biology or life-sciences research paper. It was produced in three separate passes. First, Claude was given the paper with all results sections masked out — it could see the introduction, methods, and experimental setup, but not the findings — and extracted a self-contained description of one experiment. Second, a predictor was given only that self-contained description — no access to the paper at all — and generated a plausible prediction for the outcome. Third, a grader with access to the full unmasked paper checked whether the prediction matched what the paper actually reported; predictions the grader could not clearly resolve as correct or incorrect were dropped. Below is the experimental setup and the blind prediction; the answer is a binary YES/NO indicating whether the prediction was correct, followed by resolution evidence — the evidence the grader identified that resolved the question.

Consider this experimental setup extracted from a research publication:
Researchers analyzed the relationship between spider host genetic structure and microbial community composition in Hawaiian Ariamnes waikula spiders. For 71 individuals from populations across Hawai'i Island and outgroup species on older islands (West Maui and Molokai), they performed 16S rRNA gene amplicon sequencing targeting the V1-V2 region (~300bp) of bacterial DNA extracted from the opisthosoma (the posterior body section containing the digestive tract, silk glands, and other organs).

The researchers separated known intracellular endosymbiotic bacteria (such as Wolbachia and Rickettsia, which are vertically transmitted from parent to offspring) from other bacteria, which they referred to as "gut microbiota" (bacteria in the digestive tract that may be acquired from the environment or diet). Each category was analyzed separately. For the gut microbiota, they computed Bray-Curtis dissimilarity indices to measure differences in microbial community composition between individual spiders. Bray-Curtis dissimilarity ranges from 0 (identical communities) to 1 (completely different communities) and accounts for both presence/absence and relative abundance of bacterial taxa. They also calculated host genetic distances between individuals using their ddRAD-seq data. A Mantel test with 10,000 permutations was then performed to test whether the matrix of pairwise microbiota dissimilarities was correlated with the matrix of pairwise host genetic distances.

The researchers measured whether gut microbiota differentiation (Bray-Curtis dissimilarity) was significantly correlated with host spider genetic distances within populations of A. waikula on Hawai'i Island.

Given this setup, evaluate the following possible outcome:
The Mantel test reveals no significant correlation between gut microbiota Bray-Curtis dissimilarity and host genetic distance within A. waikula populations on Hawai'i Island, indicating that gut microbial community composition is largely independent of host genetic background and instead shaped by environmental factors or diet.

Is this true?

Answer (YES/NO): YES